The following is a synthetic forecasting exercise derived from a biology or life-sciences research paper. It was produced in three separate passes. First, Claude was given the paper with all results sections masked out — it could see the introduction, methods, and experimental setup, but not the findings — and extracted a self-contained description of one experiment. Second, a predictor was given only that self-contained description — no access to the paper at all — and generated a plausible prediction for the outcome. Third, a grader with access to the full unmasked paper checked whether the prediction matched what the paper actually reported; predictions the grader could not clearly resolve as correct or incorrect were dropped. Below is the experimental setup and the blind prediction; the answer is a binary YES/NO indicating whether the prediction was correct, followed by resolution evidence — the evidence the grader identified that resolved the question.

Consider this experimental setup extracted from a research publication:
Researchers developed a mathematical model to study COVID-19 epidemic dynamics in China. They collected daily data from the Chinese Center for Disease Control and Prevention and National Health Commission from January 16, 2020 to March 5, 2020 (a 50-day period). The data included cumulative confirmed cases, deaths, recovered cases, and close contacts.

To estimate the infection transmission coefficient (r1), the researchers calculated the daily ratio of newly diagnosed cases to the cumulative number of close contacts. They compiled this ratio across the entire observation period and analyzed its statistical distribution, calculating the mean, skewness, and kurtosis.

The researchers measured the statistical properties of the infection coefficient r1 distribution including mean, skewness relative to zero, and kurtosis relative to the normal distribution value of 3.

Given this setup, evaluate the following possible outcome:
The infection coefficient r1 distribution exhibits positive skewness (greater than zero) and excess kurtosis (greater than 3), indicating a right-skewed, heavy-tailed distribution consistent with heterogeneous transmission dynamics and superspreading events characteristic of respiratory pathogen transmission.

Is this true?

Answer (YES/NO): YES